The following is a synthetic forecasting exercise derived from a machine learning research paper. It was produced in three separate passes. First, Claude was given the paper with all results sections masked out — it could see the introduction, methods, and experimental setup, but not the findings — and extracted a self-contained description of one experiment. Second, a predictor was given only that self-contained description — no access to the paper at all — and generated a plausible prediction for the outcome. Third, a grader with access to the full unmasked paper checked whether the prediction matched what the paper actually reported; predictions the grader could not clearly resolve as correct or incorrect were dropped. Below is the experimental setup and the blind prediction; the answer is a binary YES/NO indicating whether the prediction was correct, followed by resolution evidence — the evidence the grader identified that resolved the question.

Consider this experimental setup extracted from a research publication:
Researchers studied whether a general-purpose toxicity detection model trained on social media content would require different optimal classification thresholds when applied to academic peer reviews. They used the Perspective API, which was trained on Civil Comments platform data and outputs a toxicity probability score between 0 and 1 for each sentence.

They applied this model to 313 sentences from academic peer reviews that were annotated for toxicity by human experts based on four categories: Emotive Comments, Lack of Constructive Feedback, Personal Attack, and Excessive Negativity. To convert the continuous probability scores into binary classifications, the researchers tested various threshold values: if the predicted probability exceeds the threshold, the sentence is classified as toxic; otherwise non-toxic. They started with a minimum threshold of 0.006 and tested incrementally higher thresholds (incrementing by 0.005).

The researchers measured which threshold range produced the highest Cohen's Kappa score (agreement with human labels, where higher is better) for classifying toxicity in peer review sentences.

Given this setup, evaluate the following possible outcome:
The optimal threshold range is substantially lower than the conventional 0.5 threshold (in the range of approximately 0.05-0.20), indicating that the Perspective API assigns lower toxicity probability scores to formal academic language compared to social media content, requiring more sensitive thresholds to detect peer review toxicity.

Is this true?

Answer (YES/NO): NO